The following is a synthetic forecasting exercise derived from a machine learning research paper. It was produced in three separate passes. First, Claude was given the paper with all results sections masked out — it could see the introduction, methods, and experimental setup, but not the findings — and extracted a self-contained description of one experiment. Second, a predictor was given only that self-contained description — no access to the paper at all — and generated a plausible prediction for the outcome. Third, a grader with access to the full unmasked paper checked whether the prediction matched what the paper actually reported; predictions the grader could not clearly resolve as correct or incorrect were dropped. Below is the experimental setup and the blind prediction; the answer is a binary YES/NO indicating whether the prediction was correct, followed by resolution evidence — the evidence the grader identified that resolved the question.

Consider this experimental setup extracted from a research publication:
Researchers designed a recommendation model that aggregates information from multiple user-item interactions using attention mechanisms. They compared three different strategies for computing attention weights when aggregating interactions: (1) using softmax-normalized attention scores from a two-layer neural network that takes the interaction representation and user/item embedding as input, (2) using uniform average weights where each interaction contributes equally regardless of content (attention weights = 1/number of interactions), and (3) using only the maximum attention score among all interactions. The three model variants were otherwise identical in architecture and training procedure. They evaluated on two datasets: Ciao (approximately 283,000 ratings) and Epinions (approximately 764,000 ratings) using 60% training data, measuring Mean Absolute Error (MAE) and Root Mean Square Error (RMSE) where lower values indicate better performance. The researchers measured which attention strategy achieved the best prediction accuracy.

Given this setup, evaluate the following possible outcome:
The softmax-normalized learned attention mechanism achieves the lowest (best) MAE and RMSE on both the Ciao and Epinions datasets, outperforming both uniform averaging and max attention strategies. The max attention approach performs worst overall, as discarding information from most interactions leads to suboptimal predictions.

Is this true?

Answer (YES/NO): NO